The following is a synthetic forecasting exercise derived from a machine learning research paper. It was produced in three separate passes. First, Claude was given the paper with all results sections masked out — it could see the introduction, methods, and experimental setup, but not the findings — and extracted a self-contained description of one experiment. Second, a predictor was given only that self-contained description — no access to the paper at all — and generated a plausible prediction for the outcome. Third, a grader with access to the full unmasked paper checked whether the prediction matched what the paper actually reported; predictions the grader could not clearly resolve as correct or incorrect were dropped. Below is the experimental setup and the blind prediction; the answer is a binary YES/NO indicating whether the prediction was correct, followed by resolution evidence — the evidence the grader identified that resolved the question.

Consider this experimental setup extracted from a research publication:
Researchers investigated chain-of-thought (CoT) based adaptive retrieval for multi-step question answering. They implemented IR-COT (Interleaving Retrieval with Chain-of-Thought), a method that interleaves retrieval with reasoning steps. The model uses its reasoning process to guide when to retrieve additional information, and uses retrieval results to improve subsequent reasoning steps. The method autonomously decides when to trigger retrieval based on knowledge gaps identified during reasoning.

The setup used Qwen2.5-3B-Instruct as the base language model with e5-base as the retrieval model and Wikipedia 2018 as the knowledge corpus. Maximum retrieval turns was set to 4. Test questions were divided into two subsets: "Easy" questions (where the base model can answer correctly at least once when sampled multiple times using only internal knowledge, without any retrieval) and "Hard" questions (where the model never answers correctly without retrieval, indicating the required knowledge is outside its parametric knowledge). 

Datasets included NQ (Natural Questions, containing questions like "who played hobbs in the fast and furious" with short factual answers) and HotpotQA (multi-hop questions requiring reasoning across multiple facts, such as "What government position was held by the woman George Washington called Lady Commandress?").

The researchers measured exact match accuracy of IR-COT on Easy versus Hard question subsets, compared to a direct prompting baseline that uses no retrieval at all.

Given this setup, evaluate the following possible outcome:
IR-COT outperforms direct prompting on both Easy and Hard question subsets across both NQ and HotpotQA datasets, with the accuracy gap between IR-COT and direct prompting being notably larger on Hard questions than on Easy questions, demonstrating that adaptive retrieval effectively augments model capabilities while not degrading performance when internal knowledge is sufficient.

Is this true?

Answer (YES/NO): NO